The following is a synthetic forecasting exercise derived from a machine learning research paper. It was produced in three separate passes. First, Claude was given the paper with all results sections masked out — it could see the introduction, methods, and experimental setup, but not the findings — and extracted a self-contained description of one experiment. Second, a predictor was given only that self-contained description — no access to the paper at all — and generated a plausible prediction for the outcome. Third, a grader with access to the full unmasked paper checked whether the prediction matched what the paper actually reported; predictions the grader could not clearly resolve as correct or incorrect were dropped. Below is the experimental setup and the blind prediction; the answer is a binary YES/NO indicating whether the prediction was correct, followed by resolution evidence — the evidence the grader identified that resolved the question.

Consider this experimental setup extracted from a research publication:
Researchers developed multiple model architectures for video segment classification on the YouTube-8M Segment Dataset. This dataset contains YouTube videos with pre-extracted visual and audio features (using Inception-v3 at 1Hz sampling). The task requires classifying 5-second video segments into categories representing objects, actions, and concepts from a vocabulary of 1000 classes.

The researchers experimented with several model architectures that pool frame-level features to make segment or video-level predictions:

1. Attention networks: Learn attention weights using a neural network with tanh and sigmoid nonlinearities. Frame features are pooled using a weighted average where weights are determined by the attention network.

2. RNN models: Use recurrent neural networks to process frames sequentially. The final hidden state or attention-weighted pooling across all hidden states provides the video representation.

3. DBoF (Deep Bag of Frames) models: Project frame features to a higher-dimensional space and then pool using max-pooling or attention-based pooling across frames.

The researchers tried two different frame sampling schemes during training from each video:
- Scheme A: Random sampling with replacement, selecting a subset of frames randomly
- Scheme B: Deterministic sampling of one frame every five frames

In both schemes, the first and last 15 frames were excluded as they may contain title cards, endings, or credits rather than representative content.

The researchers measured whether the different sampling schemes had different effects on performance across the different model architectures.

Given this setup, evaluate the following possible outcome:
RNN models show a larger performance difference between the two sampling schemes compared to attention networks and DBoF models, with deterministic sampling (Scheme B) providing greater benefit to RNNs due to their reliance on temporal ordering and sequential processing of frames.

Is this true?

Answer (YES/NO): NO